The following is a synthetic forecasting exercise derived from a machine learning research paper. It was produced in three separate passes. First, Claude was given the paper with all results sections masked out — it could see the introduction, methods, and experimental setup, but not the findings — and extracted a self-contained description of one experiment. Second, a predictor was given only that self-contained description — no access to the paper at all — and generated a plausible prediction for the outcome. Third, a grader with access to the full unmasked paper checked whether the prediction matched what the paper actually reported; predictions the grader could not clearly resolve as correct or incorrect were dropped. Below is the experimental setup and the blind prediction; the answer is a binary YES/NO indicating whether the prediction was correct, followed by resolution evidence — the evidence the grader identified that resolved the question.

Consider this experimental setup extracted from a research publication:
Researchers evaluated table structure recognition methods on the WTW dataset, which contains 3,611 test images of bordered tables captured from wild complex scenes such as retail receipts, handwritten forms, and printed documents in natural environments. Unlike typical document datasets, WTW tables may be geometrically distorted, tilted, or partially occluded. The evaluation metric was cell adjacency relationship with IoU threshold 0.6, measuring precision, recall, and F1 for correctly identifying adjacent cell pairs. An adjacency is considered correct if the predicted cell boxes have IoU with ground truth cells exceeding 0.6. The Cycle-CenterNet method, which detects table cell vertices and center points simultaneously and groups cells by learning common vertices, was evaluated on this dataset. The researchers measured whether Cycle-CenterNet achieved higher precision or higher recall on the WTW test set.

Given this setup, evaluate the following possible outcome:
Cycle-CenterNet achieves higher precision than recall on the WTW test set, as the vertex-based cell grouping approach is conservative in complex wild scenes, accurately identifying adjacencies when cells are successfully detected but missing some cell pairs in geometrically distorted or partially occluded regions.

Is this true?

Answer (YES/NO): YES